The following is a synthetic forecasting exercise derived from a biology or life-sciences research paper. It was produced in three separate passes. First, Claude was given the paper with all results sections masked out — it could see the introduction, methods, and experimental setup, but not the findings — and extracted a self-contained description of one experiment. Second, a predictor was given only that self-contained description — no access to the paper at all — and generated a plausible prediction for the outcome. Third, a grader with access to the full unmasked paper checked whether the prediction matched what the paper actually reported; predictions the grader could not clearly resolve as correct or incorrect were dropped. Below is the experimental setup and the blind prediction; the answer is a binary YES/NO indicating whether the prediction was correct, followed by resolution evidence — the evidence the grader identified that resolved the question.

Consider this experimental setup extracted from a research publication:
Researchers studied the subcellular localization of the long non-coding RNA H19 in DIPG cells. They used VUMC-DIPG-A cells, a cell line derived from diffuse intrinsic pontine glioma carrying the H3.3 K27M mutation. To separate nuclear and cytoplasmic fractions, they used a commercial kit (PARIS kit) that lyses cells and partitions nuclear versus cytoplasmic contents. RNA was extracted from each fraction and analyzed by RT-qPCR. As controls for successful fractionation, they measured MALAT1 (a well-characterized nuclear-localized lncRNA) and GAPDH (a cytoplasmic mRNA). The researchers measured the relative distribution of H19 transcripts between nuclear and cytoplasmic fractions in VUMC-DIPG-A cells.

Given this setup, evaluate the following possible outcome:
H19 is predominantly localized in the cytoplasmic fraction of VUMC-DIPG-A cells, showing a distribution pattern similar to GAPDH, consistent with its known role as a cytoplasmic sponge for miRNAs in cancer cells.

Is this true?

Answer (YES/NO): YES